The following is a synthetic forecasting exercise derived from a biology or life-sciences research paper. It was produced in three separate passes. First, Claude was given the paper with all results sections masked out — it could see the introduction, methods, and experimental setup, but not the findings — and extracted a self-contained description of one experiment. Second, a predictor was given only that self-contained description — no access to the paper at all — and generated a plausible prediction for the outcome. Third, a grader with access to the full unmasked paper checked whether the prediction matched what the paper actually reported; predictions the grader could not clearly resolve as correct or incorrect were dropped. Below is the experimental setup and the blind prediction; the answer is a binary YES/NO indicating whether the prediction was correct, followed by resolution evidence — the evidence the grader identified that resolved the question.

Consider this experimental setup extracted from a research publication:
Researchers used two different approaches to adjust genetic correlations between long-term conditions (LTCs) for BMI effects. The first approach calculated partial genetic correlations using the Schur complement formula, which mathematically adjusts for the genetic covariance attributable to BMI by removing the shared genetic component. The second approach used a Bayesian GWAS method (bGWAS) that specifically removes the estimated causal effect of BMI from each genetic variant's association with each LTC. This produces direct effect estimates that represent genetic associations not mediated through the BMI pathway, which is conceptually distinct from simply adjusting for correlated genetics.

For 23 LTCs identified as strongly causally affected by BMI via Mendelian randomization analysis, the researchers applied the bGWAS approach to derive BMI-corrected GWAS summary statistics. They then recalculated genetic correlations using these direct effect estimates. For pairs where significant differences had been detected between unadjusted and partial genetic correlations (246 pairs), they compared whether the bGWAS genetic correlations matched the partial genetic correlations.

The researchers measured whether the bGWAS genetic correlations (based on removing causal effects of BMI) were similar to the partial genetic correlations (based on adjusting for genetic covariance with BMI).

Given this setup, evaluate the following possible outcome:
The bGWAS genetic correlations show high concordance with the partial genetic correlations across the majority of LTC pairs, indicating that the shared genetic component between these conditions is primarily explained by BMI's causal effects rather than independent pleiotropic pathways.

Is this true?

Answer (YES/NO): NO